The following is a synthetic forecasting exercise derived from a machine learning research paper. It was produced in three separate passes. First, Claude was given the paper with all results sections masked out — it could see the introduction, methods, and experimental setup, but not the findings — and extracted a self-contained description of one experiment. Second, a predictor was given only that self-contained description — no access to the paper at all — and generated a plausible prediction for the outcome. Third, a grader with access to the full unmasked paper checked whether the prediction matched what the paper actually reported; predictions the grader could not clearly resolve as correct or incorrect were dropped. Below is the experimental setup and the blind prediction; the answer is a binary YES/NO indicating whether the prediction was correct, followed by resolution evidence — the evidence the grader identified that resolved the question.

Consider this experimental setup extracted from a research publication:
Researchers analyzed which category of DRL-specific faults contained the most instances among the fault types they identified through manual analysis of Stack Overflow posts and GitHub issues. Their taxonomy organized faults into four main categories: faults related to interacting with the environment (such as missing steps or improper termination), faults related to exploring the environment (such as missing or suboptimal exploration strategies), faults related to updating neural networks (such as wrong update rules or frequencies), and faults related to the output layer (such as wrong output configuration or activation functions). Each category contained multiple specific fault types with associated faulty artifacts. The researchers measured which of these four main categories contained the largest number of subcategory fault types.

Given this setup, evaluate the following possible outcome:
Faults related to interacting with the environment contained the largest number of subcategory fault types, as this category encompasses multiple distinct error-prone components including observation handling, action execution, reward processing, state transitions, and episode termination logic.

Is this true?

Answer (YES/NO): NO